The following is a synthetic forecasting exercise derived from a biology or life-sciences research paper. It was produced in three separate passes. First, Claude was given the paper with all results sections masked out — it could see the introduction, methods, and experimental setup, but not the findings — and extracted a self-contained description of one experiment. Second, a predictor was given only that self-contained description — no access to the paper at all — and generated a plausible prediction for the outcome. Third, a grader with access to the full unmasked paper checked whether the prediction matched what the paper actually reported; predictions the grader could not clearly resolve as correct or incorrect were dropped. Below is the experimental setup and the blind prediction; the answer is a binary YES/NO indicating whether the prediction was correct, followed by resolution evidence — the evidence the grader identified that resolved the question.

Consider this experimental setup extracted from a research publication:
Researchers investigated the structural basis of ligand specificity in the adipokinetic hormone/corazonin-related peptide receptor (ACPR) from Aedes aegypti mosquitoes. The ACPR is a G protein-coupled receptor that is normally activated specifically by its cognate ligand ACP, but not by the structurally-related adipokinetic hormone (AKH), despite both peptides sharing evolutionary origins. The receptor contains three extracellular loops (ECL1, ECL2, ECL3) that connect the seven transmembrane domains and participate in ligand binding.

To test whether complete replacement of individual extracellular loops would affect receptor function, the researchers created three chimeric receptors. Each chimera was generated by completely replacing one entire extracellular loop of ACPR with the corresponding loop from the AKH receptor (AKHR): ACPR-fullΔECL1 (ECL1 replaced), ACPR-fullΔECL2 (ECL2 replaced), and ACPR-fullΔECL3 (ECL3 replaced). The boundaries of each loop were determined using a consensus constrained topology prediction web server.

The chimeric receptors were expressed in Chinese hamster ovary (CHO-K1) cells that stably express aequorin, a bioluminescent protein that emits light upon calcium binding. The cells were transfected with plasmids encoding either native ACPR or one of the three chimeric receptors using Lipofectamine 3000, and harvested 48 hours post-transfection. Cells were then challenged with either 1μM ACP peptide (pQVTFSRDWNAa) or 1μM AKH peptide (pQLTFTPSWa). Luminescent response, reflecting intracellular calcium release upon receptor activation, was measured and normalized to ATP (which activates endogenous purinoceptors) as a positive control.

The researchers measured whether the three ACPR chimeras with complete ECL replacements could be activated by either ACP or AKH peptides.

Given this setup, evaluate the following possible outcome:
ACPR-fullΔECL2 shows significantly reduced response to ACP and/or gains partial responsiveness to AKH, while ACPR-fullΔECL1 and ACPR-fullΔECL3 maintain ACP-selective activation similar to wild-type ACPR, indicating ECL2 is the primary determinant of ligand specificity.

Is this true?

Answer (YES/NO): NO